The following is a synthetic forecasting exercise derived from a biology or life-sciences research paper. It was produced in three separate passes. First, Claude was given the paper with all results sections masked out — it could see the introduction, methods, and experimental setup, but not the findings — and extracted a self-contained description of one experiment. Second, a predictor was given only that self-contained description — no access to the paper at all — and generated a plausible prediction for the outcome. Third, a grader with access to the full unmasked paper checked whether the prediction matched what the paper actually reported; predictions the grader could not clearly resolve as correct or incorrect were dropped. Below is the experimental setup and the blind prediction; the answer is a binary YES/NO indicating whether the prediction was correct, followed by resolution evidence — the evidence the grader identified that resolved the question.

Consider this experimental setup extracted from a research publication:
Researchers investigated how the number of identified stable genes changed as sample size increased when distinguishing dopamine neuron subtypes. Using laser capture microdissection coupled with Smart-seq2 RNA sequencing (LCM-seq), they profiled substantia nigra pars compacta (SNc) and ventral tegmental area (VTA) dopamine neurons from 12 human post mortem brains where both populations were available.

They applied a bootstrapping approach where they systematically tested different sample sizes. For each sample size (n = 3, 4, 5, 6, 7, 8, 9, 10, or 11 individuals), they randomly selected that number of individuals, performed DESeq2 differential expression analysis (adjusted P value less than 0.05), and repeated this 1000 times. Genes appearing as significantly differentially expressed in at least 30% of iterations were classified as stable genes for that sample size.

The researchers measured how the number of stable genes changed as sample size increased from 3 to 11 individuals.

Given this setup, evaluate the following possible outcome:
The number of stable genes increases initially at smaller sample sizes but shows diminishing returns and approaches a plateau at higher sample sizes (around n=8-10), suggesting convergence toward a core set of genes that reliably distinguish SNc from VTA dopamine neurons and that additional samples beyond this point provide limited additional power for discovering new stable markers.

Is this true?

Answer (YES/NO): YES